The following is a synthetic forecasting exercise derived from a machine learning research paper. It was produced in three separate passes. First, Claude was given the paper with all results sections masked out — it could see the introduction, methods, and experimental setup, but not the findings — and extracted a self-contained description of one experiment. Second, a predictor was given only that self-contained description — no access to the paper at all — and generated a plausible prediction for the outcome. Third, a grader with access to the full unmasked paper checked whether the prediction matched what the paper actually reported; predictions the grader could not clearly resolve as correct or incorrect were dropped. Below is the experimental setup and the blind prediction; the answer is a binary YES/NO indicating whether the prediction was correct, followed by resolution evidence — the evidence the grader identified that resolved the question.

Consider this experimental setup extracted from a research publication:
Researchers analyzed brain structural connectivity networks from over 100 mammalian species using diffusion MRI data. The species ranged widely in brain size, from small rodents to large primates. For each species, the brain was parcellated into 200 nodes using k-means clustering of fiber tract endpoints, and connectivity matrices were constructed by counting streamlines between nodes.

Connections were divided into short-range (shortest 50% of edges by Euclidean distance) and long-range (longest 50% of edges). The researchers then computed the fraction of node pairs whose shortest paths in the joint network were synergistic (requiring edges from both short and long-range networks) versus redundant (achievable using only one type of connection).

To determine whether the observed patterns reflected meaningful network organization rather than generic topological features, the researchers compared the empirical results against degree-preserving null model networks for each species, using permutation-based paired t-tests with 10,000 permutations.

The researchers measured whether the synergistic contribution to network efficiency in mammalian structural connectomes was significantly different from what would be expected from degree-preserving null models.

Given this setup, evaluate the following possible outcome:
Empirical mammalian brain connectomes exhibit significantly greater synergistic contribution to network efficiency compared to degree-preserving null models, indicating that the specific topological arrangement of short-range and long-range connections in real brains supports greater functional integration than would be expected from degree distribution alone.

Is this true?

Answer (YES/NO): YES